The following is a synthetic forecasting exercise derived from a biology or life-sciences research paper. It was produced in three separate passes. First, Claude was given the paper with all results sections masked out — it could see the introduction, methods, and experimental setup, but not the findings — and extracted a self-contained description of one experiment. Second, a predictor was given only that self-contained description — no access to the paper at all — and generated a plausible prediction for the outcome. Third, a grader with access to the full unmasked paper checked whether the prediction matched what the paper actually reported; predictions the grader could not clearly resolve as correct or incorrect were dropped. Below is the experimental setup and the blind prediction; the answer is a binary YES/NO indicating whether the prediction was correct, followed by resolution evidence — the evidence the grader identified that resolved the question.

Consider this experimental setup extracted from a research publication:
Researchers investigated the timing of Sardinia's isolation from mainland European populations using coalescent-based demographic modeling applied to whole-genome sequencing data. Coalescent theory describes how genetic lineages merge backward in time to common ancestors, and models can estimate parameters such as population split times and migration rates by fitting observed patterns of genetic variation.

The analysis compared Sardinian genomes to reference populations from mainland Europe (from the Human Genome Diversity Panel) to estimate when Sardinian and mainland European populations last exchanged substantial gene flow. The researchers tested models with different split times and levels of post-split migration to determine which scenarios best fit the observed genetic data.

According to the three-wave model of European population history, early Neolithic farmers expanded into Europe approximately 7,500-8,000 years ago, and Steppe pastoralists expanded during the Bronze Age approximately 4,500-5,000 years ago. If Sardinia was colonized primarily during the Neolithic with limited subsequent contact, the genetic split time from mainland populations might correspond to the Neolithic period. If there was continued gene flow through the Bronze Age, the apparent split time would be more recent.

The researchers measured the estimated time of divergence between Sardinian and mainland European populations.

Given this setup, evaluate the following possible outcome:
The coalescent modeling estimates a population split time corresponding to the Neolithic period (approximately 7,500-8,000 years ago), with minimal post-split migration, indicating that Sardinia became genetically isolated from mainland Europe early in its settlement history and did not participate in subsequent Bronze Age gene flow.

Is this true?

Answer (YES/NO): NO